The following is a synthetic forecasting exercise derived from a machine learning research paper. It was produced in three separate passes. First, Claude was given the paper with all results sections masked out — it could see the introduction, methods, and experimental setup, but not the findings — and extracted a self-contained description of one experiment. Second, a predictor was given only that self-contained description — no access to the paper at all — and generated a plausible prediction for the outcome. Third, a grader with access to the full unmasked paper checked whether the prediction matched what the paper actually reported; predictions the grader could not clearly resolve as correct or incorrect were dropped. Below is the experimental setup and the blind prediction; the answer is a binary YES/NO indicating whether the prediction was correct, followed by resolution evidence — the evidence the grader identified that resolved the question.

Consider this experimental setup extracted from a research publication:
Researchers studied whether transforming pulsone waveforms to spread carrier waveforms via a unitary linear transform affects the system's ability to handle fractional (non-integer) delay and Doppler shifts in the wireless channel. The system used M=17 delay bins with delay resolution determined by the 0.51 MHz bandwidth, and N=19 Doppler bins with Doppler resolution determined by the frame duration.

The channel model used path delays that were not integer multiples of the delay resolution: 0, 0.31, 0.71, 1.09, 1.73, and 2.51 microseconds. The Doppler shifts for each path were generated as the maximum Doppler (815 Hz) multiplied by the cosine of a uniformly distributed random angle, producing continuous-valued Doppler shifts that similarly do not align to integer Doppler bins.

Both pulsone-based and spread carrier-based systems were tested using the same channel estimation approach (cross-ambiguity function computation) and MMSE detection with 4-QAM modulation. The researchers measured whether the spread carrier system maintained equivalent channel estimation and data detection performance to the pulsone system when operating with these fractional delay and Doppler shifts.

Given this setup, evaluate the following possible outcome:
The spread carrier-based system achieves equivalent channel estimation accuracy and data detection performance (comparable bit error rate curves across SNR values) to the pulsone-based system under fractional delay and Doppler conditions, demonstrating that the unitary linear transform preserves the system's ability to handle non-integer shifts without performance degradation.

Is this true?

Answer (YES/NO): YES